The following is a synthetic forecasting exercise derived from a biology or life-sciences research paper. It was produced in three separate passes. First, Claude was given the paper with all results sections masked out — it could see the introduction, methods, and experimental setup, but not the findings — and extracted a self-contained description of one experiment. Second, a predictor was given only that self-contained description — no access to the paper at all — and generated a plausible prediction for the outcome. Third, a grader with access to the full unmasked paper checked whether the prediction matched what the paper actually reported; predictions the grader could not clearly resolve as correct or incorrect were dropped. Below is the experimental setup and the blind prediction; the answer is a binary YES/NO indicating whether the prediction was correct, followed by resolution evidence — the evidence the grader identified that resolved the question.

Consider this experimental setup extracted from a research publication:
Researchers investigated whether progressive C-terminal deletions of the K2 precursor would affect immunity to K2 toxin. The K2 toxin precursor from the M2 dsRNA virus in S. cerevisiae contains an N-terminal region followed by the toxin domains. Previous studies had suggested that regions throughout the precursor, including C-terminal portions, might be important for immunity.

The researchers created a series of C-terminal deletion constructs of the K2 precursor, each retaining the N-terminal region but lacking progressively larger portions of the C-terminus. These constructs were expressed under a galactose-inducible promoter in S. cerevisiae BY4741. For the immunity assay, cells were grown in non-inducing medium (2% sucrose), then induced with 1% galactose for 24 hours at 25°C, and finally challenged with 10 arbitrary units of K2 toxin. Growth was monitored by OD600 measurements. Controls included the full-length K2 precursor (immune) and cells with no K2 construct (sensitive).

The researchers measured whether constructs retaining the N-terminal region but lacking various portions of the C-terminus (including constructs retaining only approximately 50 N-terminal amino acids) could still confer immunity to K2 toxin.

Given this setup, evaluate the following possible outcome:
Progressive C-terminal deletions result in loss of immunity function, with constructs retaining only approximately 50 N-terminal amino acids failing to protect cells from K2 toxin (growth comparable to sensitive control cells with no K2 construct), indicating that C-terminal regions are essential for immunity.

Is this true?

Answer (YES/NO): NO